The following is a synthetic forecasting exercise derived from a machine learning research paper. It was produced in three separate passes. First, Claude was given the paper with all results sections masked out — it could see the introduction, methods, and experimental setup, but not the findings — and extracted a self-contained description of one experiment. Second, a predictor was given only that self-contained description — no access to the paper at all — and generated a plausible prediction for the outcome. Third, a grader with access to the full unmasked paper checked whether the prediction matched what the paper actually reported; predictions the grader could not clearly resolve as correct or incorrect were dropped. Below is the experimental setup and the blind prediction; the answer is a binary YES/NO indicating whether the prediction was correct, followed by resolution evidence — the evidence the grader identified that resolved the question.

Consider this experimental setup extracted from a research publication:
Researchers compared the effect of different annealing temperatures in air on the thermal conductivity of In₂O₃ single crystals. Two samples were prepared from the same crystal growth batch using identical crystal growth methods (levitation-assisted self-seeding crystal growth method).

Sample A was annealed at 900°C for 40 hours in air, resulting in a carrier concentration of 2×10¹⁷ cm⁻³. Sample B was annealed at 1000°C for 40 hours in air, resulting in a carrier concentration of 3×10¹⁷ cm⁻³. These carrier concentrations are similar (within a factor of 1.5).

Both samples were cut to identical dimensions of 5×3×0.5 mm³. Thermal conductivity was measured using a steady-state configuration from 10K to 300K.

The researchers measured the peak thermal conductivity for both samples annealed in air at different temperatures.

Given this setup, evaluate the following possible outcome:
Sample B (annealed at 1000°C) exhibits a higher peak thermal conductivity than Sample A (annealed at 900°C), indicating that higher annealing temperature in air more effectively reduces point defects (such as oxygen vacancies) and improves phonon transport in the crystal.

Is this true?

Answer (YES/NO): YES